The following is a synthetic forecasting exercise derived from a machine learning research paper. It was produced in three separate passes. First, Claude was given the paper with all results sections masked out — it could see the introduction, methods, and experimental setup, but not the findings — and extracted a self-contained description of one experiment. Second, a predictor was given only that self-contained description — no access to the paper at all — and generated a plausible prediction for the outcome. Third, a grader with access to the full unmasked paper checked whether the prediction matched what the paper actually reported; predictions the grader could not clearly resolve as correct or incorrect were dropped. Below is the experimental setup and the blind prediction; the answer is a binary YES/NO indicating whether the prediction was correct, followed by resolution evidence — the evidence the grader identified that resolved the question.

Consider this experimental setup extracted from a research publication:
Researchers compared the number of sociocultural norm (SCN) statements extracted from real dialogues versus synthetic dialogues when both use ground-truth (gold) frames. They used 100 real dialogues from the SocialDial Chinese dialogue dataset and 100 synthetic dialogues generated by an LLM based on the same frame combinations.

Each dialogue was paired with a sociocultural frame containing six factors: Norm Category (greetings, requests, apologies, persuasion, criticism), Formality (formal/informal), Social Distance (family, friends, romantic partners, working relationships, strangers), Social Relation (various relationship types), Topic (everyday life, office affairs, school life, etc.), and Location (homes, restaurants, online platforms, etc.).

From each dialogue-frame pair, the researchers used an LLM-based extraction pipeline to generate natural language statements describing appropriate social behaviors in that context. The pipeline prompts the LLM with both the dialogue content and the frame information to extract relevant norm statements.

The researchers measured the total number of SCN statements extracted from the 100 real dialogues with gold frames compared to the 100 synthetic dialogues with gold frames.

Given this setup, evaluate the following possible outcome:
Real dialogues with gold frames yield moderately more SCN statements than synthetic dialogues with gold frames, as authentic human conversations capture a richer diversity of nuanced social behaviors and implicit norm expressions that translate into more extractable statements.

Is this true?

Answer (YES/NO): NO